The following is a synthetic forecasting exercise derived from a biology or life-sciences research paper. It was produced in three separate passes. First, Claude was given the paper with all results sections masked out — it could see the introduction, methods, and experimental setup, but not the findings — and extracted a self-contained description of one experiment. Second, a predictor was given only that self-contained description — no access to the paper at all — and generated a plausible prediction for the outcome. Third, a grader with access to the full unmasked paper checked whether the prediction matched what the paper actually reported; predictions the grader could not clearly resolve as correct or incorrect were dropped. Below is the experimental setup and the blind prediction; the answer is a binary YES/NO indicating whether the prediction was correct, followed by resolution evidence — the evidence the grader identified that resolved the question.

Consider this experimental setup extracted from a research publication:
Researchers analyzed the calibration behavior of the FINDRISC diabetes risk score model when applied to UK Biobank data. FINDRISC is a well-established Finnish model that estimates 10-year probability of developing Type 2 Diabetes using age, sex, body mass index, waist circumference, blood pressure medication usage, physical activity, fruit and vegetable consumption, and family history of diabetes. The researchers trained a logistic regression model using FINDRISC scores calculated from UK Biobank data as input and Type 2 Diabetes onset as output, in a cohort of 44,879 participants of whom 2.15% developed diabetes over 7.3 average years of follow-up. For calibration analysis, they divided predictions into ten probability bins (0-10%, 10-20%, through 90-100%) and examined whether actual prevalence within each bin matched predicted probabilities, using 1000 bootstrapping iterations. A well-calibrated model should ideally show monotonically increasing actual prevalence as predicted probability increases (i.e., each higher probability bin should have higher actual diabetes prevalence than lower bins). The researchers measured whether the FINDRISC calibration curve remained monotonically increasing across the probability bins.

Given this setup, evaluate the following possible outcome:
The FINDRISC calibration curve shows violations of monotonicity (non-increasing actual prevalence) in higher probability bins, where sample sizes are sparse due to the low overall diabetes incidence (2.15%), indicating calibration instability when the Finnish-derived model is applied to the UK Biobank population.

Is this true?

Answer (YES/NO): YES